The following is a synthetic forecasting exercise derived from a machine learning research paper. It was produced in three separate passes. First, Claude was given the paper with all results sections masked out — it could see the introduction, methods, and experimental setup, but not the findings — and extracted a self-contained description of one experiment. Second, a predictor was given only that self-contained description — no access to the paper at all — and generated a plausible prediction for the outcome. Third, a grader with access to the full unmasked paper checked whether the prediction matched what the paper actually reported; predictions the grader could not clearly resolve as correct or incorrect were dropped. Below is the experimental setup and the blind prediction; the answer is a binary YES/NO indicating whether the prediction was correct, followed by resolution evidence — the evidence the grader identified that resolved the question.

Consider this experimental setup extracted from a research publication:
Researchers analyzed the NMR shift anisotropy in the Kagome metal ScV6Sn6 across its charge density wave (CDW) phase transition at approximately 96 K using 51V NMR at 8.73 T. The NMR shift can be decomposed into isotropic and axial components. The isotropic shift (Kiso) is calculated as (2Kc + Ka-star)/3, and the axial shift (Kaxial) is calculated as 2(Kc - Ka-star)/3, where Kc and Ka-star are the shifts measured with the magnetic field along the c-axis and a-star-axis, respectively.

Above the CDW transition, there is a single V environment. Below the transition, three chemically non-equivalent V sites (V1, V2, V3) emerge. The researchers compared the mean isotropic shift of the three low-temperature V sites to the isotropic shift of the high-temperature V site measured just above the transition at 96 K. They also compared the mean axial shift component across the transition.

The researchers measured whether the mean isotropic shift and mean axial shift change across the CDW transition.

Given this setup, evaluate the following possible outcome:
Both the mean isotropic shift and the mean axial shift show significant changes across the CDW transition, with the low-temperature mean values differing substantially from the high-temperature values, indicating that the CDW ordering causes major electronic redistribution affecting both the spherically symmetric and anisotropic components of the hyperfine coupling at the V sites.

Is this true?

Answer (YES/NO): NO